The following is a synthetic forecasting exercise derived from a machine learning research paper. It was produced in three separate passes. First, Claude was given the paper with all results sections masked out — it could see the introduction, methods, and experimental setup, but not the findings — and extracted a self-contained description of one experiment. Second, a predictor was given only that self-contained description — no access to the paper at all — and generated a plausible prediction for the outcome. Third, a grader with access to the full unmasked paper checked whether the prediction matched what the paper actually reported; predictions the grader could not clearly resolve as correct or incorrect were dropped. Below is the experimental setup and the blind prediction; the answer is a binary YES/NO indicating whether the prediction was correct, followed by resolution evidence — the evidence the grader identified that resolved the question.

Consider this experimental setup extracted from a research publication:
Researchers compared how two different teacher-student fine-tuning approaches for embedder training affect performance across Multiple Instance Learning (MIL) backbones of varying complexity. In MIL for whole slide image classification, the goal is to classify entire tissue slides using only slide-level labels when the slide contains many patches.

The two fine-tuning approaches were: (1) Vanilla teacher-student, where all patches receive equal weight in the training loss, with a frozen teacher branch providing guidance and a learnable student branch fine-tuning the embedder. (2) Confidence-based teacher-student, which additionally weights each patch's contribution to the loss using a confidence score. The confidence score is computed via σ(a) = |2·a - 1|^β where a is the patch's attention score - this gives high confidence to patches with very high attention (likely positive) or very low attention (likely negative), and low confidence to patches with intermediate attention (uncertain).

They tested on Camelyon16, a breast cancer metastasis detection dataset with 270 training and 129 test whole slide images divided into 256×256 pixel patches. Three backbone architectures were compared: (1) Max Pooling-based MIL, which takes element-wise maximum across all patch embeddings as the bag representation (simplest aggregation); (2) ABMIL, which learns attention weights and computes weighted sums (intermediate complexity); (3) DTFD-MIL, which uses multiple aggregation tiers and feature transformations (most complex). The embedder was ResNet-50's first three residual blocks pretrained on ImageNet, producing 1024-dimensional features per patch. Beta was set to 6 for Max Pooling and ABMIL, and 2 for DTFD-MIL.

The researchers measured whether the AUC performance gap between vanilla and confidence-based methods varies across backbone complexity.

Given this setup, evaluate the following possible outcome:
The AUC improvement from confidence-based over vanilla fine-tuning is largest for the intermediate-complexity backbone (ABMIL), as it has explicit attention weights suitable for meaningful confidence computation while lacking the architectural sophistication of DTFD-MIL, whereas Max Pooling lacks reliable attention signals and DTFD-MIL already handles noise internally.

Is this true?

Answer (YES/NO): YES